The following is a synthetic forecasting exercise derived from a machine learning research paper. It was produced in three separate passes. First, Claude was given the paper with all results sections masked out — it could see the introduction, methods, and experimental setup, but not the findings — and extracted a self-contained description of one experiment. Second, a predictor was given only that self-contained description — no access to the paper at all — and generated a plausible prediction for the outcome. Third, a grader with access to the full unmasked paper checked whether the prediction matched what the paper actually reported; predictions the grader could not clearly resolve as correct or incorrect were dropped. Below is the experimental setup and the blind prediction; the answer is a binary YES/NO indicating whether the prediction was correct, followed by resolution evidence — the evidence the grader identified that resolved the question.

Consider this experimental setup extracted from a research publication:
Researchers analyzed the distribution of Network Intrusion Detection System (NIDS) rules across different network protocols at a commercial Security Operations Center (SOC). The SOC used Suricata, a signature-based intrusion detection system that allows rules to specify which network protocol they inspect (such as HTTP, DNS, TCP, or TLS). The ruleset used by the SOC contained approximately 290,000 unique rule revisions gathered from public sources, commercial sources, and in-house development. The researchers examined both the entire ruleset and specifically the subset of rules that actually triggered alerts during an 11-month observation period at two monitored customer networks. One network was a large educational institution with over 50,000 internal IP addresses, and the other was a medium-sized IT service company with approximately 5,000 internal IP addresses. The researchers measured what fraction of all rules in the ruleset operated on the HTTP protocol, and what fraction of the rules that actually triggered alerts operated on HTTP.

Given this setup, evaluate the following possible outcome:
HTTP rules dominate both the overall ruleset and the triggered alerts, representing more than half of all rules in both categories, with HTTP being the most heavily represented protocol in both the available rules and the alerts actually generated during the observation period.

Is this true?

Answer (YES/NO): YES